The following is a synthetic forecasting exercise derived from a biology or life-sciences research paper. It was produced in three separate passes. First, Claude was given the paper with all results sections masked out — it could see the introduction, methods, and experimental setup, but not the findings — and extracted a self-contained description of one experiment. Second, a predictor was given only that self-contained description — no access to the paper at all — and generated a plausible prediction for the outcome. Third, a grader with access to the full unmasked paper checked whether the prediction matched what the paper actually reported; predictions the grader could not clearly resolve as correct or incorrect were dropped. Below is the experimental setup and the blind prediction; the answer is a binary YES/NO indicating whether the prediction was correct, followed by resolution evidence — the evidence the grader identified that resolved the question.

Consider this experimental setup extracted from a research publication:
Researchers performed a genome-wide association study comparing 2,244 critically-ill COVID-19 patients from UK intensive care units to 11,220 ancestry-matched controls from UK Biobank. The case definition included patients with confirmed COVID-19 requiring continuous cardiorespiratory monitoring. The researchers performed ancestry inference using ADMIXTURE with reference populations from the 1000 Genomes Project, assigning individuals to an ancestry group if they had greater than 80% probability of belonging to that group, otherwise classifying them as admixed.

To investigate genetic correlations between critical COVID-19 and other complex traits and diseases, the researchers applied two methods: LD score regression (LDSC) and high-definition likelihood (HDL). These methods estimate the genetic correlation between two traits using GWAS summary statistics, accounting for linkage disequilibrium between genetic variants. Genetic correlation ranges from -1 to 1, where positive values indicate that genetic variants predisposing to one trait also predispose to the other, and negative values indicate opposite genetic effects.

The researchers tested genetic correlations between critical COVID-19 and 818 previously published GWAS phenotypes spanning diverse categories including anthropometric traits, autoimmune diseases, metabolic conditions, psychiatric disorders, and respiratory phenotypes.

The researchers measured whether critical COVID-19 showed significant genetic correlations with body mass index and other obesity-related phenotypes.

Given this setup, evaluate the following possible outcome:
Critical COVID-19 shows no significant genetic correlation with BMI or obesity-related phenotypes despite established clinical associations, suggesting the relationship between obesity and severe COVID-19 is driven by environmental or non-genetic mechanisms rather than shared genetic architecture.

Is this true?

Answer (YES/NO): NO